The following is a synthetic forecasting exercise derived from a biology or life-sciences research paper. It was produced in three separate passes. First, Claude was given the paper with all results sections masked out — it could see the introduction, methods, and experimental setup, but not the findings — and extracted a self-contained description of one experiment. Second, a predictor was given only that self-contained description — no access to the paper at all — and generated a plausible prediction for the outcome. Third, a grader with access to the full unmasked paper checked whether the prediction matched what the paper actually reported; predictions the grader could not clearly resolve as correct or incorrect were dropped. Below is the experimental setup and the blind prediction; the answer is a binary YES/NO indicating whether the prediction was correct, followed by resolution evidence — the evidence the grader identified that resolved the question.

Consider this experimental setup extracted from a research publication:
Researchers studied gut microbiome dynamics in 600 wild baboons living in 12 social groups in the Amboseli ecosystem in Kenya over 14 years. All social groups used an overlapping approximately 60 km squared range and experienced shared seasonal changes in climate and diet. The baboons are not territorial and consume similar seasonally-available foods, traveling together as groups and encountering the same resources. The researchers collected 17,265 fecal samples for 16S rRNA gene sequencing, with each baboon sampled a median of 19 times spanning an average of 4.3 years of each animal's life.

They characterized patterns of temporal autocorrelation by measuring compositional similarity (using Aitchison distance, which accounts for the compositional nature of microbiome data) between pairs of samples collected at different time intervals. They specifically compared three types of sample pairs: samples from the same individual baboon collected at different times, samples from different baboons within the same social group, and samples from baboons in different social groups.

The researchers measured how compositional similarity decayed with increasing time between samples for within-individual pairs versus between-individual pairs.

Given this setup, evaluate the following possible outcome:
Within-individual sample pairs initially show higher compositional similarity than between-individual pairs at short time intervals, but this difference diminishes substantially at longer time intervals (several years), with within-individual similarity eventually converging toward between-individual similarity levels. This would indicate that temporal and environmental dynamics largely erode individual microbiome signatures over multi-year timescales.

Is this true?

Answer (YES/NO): NO